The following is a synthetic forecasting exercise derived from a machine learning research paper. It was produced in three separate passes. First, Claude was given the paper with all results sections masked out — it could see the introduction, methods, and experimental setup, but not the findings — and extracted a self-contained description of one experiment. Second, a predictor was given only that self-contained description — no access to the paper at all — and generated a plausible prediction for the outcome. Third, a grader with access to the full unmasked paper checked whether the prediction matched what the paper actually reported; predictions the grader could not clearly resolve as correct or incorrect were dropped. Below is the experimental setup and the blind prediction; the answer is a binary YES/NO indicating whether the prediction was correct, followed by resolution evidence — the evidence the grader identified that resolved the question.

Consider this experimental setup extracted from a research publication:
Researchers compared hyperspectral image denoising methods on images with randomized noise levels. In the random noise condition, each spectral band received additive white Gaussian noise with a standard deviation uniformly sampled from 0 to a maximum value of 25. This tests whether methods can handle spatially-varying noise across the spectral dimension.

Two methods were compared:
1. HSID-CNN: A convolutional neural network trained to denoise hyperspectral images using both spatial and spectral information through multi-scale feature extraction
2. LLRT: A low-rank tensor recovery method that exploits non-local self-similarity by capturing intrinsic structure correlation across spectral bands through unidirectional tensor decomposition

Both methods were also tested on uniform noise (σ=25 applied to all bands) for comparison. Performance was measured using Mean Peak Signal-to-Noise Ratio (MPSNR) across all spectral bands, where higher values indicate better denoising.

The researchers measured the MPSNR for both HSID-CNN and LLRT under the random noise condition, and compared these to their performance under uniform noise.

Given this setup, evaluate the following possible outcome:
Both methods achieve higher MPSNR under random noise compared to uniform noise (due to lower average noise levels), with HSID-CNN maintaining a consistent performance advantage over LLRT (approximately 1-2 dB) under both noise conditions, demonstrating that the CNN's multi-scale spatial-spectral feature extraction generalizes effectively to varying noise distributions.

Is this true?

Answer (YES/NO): NO